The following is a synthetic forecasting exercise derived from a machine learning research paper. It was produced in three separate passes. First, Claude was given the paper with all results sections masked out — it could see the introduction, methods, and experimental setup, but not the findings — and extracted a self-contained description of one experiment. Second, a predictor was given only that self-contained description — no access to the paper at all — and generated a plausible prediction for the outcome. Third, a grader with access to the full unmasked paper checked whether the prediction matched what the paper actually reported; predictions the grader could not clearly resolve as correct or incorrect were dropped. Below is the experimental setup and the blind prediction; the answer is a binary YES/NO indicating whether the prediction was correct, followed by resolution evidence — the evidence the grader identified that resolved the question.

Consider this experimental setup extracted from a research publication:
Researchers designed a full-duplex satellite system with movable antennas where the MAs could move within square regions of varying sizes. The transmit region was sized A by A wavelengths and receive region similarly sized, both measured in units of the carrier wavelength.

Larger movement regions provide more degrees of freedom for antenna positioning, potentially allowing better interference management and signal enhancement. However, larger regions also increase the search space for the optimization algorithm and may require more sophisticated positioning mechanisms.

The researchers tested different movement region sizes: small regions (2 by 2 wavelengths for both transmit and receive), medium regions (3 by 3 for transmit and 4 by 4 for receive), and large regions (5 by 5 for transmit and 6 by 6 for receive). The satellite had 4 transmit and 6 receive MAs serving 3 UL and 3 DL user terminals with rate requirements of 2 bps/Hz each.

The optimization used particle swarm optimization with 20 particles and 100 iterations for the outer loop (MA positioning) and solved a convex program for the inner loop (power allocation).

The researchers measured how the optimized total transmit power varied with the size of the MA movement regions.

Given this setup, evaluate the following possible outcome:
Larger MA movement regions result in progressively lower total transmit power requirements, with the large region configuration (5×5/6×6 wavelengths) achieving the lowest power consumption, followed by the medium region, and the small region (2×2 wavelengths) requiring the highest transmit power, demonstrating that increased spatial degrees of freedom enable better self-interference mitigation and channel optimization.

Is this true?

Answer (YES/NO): YES